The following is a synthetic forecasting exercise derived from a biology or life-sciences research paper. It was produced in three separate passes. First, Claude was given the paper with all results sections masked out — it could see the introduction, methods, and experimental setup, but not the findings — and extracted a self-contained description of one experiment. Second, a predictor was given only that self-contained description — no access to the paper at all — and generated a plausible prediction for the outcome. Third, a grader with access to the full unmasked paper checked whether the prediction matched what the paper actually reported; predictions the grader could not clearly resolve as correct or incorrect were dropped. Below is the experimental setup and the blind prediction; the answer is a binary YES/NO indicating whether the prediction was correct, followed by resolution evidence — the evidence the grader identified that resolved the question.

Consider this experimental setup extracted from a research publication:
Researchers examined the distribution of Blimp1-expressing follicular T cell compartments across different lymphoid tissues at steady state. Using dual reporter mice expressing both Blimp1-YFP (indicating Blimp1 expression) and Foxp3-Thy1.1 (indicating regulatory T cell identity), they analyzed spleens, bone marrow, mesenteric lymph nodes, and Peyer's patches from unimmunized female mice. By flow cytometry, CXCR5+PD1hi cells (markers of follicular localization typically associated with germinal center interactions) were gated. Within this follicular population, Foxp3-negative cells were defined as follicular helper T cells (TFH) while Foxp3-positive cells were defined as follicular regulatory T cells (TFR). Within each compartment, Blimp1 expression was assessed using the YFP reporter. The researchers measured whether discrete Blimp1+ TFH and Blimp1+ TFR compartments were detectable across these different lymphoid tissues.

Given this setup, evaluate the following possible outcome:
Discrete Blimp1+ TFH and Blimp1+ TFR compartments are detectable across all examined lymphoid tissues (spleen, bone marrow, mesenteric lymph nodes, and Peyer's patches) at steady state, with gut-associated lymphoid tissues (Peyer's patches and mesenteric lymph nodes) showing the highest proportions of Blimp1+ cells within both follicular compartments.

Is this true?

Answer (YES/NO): NO